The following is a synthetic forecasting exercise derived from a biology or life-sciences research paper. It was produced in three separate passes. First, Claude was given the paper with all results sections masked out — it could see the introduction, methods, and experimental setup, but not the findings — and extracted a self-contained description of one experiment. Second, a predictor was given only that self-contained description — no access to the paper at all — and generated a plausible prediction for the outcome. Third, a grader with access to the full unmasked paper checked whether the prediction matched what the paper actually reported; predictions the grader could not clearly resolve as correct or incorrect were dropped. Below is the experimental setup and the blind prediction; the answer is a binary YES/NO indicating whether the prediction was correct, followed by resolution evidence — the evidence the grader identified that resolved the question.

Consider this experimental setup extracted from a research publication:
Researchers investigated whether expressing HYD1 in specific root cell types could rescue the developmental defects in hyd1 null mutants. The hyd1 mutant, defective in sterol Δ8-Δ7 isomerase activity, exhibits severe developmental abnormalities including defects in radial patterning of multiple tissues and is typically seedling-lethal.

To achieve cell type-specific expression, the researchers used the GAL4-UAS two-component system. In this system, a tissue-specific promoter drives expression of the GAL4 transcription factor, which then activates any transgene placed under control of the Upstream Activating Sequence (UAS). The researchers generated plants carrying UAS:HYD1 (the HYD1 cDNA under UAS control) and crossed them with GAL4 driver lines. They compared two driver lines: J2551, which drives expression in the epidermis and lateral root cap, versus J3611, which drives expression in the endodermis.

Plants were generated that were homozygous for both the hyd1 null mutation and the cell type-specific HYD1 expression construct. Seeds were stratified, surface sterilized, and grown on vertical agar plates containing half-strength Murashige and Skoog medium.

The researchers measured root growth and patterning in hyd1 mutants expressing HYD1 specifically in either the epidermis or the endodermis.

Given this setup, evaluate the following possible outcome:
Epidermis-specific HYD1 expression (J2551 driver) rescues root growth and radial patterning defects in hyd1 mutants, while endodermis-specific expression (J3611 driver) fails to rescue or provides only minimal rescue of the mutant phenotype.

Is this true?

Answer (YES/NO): YES